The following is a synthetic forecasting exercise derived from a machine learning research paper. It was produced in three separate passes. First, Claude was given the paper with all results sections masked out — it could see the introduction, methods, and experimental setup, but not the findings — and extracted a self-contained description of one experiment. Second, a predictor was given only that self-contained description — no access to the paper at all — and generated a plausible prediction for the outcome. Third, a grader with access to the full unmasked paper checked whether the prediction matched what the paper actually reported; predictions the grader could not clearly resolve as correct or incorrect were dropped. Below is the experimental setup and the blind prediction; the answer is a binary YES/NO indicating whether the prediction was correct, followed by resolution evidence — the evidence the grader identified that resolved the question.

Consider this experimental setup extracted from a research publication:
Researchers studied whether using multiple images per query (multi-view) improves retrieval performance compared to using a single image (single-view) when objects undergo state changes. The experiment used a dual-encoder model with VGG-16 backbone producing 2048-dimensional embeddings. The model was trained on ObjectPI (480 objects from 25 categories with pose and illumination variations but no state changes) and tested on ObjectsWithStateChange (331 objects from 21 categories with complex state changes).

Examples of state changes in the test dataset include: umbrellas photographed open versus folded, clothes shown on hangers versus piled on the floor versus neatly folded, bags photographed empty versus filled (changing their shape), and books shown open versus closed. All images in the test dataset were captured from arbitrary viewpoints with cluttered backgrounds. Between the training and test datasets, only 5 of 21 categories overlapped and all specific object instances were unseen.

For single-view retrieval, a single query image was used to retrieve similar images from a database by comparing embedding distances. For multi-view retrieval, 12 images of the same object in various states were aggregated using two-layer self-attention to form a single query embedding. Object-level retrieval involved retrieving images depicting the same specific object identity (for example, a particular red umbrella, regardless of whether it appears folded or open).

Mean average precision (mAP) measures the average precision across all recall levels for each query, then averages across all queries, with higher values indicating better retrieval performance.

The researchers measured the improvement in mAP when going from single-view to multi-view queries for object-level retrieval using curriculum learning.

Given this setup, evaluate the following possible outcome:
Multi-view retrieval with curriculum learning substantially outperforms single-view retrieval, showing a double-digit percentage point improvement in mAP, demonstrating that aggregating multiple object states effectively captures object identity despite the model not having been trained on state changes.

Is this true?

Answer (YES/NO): YES